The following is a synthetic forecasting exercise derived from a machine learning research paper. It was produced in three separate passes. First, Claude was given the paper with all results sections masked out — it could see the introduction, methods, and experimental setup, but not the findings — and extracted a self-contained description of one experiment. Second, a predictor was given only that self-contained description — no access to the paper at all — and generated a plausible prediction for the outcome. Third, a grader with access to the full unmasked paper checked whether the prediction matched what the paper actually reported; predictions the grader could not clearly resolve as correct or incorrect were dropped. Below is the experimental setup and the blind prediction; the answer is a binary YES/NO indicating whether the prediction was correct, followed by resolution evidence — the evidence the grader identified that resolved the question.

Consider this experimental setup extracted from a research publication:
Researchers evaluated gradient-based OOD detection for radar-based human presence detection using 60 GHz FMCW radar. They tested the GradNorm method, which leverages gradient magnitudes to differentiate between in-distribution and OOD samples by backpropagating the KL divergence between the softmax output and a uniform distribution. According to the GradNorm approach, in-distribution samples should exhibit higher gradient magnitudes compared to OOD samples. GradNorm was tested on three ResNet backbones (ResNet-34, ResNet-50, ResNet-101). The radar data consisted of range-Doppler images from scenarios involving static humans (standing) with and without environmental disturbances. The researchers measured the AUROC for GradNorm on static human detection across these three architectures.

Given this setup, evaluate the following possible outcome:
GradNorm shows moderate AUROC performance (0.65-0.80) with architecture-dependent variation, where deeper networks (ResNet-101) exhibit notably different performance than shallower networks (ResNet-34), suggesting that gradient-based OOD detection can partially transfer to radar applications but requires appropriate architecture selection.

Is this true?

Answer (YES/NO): NO